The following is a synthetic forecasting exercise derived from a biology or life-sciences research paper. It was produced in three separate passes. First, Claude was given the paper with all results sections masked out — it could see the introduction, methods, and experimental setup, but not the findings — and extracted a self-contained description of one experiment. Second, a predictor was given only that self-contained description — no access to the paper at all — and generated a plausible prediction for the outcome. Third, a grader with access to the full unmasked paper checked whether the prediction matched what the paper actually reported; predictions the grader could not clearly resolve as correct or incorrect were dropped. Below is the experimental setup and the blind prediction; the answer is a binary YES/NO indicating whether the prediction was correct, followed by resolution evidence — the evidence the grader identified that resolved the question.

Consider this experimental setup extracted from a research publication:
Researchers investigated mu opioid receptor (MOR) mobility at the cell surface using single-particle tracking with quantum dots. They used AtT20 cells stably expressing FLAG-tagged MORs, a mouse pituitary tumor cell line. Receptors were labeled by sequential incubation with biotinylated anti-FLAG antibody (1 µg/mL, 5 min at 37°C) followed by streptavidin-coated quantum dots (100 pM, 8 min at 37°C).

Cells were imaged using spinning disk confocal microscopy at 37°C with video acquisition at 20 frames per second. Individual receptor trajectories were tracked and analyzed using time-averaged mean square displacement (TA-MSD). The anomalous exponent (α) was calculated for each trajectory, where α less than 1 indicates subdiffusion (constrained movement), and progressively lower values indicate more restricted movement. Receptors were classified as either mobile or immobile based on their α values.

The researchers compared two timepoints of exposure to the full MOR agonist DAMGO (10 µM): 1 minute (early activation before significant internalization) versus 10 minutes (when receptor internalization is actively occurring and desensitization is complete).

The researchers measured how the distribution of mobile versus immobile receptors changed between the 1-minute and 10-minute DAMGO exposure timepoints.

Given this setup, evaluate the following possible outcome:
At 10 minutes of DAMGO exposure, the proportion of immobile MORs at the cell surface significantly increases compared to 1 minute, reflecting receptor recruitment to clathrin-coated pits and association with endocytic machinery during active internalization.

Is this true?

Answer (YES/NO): NO